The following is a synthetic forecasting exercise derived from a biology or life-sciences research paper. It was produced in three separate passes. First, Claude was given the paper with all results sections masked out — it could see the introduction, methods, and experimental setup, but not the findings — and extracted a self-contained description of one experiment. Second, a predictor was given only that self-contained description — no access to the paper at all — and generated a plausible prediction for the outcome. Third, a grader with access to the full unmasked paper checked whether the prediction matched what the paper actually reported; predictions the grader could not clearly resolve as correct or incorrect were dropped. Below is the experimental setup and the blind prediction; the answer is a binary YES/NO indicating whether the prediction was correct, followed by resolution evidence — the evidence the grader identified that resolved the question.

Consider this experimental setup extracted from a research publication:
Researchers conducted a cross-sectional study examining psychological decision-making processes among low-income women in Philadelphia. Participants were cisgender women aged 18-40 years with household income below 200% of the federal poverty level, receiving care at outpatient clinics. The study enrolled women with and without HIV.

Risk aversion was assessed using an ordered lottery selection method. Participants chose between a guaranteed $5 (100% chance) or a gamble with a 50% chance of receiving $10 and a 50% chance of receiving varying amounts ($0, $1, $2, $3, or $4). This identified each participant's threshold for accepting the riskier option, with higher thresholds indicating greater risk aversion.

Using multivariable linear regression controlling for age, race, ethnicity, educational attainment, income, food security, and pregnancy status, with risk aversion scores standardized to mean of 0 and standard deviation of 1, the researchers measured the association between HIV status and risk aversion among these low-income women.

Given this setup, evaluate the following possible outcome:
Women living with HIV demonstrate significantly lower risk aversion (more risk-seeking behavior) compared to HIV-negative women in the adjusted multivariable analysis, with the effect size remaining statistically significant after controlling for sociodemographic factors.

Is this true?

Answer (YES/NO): YES